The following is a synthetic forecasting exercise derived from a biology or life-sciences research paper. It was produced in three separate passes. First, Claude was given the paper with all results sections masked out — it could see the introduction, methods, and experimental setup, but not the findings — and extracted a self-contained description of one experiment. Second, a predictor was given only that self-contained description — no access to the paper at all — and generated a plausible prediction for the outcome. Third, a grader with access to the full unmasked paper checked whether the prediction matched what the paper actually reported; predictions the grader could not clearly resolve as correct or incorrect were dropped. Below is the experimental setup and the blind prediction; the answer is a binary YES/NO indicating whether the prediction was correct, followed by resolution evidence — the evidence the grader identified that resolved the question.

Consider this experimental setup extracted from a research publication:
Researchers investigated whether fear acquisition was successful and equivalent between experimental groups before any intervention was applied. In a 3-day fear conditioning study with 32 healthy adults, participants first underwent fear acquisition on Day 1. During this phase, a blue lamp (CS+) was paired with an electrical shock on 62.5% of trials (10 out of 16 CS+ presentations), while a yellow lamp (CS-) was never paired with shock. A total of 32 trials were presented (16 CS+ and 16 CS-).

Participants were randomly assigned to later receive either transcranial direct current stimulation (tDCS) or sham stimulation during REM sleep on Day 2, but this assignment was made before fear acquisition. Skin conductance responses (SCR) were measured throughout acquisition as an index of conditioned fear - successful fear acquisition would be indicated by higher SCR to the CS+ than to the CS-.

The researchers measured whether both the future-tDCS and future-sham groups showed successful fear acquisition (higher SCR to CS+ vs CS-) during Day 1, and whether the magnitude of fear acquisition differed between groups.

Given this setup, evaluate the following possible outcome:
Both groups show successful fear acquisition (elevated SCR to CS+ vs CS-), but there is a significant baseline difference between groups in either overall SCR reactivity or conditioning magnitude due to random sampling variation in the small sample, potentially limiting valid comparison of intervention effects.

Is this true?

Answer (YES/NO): NO